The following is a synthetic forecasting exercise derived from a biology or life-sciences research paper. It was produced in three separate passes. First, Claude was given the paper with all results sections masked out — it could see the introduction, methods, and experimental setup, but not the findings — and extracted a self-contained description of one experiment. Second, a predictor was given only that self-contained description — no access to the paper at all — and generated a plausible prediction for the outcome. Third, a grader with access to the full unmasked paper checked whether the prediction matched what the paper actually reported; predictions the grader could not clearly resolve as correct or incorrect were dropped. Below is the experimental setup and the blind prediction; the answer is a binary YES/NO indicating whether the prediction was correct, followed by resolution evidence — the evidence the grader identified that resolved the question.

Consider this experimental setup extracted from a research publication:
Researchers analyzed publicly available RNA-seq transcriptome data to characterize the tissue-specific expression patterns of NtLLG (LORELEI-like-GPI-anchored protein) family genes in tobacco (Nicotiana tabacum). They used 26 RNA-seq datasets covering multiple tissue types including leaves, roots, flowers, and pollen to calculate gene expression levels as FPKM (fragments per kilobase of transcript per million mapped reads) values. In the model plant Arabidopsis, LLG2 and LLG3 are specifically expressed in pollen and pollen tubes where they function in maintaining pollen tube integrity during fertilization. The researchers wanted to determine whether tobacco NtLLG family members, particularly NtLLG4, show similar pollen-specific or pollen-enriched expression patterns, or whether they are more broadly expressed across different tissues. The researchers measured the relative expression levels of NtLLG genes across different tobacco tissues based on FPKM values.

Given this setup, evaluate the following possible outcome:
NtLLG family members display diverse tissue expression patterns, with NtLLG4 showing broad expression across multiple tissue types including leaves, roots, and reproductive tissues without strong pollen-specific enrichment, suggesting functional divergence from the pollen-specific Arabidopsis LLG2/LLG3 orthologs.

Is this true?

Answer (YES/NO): NO